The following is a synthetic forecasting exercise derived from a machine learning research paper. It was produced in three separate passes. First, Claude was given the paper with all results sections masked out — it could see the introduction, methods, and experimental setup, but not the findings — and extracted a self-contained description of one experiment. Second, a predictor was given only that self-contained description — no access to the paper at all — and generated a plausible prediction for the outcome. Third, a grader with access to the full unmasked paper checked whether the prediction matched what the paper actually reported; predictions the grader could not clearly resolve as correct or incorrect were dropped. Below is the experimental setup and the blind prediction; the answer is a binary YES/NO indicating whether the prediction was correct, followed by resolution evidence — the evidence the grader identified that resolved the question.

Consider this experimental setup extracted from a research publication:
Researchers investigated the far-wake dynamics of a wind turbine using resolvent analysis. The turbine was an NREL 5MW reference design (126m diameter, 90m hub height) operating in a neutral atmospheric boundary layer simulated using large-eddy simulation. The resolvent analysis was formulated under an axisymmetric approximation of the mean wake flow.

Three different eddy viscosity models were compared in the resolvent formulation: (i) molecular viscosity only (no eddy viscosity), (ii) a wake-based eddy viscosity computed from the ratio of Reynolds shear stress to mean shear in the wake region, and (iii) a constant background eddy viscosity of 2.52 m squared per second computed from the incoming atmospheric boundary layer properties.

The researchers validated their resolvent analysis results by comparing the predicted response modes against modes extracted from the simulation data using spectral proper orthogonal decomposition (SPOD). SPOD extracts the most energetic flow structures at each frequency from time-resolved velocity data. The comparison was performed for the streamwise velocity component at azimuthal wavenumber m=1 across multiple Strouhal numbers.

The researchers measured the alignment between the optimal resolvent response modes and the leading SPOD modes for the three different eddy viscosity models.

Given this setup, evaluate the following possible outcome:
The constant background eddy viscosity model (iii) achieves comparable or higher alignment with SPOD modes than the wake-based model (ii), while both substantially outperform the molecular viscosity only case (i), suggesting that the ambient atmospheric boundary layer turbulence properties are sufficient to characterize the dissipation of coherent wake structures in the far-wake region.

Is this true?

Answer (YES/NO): YES